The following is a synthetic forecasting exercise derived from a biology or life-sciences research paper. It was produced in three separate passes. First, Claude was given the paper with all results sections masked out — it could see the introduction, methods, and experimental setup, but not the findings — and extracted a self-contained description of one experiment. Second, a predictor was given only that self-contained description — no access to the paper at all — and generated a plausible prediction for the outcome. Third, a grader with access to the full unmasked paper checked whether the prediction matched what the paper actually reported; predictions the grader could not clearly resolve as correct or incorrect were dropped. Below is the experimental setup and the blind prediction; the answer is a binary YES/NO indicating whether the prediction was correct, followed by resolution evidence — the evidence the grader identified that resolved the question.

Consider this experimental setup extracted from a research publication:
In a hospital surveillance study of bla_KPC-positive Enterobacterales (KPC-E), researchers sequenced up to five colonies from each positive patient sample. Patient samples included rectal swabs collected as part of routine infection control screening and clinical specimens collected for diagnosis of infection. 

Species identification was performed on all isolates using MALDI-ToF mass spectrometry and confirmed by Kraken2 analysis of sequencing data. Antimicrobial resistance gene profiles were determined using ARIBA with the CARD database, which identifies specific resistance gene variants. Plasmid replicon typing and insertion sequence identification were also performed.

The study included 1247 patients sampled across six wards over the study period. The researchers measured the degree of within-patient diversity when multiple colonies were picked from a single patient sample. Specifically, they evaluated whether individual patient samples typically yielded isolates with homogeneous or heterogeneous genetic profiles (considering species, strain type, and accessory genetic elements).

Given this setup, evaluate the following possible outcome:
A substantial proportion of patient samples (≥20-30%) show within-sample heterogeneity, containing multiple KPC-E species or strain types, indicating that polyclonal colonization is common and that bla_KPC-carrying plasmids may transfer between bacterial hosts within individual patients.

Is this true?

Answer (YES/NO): YES